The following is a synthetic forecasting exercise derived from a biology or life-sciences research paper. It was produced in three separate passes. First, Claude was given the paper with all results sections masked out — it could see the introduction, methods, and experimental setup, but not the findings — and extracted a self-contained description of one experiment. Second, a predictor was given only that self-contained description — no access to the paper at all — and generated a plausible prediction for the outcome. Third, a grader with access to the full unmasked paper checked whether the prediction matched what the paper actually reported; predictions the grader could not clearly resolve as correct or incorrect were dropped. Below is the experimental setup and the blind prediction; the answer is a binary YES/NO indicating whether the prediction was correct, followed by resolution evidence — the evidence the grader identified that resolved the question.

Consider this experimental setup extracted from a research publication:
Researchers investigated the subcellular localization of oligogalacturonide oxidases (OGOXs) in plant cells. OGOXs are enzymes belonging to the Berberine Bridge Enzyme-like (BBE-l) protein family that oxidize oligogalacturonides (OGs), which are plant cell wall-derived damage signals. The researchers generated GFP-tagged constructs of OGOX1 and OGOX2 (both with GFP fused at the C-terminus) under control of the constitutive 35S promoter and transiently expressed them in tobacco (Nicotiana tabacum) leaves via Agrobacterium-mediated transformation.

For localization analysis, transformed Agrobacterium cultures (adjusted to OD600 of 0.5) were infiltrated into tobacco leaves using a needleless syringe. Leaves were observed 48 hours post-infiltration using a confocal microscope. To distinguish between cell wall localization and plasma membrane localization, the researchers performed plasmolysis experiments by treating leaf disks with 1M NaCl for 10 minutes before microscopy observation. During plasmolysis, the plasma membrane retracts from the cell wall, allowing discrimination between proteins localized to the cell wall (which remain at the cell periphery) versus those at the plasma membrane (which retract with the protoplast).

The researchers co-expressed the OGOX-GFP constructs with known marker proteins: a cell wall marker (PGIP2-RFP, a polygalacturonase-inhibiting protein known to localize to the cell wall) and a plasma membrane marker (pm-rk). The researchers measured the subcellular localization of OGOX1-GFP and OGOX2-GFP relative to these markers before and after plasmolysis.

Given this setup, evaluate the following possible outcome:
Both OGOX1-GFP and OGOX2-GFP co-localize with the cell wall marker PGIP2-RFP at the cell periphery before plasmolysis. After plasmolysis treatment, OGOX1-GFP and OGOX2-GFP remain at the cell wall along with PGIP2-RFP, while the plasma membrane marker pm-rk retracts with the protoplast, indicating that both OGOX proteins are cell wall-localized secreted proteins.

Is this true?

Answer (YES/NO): YES